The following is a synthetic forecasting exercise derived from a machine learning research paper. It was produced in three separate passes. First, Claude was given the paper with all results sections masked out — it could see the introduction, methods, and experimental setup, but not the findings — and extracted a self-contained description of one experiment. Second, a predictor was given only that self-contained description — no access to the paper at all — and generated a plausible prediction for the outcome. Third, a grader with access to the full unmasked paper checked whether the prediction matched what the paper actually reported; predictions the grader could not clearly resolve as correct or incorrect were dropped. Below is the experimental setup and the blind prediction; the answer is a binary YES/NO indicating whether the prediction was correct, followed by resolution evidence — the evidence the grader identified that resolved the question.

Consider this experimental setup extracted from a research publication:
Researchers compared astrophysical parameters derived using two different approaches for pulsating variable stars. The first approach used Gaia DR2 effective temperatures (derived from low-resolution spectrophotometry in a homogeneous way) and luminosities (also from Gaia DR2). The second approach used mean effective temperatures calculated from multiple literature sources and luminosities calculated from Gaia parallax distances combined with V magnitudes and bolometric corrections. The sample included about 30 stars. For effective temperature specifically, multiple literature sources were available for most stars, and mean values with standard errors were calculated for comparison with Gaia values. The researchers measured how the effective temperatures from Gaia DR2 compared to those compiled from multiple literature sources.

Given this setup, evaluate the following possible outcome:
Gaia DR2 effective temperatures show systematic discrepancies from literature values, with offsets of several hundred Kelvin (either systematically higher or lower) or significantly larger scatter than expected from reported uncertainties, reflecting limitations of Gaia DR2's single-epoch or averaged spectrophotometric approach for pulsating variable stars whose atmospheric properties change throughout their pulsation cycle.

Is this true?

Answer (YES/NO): NO